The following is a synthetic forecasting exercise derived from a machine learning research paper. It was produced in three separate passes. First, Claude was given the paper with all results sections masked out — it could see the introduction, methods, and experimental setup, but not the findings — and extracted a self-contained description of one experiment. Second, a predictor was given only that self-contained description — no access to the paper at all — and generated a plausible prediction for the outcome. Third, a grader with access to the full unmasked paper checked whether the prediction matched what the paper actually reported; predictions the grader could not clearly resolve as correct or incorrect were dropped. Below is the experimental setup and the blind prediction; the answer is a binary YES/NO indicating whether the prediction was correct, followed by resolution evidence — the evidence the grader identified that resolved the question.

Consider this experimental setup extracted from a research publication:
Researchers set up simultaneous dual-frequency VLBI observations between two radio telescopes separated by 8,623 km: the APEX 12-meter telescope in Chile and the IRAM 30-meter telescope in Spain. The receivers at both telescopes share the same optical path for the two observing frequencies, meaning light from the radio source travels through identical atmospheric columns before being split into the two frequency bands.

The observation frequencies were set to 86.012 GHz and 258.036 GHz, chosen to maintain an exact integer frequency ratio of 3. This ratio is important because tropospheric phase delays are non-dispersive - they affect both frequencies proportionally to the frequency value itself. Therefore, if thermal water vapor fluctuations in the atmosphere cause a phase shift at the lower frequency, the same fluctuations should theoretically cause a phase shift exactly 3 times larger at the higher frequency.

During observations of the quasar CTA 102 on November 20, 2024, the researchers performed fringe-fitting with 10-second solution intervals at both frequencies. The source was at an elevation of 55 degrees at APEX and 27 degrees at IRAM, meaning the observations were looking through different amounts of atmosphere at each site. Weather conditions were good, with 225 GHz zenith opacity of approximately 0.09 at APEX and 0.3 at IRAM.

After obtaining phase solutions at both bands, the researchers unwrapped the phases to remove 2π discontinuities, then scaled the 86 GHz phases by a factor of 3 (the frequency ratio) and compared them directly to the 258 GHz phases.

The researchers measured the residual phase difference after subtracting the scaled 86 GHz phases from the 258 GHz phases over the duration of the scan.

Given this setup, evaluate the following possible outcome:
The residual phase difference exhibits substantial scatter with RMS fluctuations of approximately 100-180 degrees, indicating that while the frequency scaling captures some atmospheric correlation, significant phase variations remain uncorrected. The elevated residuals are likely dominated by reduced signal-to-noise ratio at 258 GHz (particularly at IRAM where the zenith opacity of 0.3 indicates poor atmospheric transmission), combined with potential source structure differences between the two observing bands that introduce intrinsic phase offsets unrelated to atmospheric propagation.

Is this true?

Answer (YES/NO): NO